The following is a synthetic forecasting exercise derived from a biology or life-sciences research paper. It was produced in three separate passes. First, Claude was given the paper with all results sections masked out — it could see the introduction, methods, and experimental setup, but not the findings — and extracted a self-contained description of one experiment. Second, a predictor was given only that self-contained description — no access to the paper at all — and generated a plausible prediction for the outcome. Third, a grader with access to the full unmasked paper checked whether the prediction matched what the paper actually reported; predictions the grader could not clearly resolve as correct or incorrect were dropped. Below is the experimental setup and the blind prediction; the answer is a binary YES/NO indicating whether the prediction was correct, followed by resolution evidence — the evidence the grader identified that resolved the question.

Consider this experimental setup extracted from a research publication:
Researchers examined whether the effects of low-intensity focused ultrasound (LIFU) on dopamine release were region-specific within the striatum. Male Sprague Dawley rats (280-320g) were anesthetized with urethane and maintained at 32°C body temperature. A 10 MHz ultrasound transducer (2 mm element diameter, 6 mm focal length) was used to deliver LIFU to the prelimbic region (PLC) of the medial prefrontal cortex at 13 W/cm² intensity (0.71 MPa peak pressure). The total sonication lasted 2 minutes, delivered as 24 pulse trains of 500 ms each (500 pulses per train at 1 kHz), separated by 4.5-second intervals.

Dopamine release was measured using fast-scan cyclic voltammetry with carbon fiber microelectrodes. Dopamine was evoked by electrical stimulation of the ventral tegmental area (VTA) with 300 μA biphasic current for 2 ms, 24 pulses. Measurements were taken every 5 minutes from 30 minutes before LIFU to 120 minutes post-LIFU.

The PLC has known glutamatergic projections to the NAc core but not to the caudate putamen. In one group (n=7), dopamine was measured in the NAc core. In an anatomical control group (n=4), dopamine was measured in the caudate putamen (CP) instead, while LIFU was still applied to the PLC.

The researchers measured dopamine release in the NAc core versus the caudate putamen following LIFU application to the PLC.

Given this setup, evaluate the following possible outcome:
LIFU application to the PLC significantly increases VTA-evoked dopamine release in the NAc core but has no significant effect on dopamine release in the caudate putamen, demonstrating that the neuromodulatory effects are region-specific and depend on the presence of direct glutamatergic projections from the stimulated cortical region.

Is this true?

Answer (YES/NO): NO